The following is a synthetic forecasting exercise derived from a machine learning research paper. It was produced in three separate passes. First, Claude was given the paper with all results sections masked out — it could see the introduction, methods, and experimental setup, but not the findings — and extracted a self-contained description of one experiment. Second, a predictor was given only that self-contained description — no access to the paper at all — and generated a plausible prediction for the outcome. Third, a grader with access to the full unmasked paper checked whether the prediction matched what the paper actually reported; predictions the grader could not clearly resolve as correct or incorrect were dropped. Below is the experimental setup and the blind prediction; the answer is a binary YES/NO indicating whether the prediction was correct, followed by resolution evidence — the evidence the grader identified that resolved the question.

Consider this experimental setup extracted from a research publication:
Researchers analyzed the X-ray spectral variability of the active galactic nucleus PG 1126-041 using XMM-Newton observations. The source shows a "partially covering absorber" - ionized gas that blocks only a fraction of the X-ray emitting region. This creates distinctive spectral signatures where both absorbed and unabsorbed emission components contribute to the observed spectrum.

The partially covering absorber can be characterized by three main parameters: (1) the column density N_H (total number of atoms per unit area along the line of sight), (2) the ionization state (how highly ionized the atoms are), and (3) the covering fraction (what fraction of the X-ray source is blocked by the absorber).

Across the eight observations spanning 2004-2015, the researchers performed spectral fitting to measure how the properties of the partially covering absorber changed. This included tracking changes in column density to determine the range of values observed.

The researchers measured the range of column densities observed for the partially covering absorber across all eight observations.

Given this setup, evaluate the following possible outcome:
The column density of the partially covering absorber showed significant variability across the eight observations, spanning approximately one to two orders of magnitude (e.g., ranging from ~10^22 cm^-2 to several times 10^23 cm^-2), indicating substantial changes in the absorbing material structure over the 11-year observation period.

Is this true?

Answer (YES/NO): NO